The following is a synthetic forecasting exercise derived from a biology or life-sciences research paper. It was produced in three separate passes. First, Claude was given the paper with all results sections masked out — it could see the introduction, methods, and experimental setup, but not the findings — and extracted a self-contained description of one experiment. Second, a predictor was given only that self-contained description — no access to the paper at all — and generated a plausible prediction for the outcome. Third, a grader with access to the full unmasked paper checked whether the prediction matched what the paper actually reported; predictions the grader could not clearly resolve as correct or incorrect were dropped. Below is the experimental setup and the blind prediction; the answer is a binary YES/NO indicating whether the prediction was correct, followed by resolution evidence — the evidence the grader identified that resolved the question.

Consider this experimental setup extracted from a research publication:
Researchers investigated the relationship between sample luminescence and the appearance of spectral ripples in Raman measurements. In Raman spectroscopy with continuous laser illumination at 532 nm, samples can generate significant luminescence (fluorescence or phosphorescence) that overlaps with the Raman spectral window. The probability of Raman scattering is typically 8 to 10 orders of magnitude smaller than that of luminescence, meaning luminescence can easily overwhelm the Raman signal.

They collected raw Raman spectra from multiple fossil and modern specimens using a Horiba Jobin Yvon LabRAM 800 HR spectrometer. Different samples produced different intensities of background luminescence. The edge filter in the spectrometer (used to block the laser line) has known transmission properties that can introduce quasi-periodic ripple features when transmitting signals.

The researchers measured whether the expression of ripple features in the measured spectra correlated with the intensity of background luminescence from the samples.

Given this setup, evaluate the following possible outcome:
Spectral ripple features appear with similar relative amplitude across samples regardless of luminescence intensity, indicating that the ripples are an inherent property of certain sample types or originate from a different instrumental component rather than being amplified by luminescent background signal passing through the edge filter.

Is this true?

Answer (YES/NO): NO